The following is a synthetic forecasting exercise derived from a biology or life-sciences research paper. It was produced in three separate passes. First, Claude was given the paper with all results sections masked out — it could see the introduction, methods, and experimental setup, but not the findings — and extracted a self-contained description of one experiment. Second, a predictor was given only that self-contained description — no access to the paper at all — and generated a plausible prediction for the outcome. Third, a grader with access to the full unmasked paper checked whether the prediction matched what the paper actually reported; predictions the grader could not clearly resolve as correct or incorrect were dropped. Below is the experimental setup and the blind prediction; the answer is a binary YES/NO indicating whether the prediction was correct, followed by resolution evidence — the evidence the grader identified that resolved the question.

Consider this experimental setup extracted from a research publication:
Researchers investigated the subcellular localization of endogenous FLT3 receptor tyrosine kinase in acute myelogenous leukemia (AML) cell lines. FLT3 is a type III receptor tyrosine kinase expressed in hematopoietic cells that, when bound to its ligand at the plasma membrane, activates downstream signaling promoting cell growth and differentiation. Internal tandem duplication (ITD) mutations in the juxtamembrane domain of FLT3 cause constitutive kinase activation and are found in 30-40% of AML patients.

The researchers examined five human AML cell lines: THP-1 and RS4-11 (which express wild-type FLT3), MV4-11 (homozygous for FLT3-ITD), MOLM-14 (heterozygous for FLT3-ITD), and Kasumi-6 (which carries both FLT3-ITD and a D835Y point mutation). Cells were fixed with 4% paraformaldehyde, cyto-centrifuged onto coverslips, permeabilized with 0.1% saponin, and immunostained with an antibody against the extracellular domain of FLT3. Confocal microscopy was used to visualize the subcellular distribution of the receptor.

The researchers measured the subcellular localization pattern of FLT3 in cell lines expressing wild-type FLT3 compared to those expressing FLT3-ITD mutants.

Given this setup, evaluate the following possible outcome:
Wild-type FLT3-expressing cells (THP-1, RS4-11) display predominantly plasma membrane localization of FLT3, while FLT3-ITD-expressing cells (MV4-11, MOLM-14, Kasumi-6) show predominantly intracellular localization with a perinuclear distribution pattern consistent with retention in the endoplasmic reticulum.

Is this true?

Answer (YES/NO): NO